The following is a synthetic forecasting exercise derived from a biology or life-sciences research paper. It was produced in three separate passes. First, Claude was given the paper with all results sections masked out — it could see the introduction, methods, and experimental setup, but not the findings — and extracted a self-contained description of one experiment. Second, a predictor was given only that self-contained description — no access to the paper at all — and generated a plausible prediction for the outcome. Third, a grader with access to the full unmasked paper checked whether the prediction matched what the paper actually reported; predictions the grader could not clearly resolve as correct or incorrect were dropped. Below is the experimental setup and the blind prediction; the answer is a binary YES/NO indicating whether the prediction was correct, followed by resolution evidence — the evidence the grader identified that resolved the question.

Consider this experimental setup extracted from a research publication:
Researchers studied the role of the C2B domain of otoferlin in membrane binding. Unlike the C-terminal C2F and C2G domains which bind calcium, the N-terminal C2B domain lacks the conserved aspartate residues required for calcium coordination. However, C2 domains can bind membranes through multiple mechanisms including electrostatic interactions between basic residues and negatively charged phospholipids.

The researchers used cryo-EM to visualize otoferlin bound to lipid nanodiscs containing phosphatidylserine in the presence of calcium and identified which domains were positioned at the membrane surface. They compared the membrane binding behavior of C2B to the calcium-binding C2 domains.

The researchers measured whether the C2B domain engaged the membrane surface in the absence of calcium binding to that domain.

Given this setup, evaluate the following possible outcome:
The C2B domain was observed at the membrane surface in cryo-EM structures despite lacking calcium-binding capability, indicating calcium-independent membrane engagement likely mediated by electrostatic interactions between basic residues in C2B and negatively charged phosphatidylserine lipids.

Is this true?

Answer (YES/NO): YES